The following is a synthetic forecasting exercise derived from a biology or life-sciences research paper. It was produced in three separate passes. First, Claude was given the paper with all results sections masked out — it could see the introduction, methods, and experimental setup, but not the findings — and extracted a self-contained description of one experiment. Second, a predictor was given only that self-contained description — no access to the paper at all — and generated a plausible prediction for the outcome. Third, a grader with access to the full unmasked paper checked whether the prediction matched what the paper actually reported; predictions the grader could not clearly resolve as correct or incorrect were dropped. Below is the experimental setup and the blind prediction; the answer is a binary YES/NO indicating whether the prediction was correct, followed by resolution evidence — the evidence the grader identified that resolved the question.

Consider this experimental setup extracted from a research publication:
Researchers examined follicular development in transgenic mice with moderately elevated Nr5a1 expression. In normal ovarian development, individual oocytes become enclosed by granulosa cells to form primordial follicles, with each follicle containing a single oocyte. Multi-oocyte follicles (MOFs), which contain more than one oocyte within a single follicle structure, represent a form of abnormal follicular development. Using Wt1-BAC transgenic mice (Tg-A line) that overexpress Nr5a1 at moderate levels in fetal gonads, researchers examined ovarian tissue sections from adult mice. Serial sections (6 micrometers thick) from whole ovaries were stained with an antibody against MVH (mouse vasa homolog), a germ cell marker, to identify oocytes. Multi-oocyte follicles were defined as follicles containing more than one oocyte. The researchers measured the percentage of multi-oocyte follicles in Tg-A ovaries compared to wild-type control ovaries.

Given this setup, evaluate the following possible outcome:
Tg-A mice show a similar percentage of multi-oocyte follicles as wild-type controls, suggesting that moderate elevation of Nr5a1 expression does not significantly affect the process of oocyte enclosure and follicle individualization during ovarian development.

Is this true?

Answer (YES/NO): NO